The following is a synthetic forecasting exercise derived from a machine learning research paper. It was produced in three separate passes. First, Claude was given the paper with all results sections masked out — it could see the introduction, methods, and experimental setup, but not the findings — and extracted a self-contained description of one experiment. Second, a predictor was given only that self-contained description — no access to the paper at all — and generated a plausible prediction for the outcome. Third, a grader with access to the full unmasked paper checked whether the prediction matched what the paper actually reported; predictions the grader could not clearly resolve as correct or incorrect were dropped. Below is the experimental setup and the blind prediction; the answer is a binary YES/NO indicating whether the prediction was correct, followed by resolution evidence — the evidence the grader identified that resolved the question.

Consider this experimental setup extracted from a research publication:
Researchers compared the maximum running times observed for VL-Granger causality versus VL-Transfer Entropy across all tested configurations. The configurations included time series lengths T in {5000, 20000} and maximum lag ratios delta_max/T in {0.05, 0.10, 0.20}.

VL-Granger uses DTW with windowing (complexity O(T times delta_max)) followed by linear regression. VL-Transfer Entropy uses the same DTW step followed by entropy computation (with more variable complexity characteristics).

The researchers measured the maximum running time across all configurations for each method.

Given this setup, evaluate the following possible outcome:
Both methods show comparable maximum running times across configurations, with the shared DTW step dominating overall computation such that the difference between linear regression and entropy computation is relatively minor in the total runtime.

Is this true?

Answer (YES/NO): NO